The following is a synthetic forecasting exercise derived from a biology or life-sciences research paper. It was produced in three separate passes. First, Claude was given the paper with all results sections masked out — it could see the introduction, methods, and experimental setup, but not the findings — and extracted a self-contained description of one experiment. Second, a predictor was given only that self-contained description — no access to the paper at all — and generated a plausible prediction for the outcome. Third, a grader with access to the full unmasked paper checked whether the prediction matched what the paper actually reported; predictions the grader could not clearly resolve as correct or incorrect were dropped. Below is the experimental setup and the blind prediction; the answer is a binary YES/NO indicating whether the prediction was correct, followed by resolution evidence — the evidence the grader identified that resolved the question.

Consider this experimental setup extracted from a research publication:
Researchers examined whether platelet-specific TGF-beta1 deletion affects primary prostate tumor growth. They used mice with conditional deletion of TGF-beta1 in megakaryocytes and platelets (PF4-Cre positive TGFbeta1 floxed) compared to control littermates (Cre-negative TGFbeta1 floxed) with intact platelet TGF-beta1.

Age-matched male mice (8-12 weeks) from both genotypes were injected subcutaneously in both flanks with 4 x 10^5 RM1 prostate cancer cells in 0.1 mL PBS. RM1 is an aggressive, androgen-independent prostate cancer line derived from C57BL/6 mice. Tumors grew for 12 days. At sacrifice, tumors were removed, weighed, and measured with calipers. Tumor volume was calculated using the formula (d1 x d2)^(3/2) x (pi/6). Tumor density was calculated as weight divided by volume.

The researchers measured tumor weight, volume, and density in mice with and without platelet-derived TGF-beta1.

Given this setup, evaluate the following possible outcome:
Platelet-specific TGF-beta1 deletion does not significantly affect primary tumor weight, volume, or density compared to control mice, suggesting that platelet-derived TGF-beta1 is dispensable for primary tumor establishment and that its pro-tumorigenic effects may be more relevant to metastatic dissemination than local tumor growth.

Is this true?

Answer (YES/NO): YES